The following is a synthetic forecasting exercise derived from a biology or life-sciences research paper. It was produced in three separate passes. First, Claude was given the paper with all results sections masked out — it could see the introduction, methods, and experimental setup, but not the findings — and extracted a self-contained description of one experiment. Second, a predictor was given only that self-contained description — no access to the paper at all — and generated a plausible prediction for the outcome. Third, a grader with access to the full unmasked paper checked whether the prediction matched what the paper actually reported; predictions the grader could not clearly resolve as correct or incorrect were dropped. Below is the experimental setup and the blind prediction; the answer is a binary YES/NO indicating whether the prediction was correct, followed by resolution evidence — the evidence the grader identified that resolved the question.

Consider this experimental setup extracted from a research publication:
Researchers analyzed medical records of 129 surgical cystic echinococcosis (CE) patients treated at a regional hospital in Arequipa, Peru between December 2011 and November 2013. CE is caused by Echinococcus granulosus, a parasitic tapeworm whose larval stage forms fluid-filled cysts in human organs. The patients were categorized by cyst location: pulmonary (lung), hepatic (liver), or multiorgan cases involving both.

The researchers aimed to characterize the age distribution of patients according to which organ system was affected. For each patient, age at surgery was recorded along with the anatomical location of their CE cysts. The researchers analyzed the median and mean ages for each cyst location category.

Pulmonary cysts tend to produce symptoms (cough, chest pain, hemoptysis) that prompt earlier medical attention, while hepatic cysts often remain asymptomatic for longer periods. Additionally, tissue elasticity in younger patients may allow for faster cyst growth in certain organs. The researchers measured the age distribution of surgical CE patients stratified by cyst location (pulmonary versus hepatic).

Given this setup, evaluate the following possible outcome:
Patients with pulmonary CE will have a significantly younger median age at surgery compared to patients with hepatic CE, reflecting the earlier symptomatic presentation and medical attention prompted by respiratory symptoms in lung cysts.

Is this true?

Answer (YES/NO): YES